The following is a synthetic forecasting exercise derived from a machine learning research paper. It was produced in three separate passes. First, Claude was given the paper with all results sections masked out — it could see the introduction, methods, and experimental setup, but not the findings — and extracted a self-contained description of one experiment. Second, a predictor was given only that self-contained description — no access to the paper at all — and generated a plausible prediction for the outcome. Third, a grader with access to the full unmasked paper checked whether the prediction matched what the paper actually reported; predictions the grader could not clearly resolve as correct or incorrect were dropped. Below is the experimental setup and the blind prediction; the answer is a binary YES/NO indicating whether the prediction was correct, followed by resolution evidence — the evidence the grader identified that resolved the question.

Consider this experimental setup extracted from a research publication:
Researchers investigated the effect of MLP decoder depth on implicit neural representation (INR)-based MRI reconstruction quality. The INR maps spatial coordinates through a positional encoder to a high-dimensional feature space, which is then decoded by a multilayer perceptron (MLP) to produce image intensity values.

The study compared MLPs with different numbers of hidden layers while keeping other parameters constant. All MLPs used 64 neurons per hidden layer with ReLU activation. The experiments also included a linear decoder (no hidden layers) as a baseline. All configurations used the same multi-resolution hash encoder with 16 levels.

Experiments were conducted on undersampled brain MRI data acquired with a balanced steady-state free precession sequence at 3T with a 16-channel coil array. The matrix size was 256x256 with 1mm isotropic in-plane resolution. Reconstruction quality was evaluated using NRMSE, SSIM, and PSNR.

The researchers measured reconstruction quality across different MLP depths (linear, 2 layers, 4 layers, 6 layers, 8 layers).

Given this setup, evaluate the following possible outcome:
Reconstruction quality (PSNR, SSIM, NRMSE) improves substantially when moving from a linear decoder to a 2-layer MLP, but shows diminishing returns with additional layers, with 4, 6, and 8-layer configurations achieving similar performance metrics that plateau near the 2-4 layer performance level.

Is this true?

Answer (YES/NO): NO